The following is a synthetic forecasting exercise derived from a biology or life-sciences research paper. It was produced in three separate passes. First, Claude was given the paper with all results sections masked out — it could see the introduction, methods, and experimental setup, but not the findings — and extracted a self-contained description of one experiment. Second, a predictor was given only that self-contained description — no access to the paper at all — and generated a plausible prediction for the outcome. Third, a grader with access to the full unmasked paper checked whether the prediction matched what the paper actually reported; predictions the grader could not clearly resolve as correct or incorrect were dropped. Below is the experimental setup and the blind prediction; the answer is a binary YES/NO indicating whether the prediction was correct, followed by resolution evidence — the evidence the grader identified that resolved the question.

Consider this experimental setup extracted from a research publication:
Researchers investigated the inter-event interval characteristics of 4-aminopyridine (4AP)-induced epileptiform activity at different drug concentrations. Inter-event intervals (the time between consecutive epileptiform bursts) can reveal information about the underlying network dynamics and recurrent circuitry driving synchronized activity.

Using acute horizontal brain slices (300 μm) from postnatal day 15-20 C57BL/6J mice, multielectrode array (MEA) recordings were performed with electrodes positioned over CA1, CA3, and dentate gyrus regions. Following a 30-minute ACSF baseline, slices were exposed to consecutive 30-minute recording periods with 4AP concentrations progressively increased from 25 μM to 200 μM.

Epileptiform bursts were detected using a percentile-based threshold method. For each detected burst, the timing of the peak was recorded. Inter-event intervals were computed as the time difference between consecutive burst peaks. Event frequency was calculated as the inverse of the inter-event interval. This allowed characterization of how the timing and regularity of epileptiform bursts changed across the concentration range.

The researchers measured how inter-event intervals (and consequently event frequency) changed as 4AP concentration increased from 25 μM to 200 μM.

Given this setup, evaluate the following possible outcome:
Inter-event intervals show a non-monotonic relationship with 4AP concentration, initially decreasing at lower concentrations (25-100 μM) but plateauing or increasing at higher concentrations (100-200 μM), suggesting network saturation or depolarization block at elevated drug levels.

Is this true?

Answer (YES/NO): NO